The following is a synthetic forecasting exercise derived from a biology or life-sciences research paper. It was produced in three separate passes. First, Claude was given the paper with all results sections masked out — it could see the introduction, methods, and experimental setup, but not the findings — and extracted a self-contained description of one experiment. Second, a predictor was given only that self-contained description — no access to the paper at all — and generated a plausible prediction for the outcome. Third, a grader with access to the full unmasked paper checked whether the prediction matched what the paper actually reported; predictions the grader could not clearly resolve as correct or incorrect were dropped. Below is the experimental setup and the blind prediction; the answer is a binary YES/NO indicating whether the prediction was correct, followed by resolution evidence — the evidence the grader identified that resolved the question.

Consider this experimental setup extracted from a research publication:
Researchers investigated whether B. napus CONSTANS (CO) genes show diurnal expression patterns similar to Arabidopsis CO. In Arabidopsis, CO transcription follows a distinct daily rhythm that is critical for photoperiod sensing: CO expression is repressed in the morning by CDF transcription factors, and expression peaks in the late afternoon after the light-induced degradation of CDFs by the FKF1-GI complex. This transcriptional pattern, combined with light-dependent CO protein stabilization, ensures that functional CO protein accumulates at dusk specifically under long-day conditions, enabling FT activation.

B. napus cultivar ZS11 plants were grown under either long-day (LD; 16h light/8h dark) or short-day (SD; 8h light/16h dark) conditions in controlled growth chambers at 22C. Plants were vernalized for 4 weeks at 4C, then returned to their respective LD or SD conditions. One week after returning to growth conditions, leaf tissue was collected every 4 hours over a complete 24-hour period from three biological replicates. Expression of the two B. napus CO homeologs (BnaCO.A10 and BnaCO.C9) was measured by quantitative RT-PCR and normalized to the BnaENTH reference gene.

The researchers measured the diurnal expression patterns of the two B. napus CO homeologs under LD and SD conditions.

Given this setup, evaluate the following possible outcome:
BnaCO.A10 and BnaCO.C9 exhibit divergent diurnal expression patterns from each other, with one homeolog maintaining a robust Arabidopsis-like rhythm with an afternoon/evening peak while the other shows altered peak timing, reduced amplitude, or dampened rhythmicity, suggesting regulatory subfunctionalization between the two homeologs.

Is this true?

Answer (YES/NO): NO